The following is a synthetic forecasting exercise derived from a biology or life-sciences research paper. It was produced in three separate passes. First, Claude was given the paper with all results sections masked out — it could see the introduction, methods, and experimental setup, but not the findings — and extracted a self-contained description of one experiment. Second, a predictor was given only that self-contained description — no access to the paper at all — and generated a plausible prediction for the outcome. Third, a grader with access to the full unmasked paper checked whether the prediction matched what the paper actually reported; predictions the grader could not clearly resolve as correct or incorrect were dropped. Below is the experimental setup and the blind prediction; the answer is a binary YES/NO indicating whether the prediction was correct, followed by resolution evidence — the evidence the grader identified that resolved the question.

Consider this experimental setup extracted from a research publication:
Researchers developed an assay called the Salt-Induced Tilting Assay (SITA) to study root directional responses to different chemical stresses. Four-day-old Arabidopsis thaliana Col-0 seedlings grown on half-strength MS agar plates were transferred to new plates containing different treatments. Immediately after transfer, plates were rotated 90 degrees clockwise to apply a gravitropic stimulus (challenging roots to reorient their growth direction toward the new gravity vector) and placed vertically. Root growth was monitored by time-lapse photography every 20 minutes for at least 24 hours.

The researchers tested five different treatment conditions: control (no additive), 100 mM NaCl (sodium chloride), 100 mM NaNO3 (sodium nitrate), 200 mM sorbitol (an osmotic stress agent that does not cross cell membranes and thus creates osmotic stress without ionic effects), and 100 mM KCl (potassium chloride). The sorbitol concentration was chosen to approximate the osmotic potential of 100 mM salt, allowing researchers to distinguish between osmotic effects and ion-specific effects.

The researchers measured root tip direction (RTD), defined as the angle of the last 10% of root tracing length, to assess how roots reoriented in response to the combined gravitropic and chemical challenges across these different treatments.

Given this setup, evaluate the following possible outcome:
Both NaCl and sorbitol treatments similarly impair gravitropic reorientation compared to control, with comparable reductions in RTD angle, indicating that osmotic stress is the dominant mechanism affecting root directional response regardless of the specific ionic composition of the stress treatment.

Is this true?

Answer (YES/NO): NO